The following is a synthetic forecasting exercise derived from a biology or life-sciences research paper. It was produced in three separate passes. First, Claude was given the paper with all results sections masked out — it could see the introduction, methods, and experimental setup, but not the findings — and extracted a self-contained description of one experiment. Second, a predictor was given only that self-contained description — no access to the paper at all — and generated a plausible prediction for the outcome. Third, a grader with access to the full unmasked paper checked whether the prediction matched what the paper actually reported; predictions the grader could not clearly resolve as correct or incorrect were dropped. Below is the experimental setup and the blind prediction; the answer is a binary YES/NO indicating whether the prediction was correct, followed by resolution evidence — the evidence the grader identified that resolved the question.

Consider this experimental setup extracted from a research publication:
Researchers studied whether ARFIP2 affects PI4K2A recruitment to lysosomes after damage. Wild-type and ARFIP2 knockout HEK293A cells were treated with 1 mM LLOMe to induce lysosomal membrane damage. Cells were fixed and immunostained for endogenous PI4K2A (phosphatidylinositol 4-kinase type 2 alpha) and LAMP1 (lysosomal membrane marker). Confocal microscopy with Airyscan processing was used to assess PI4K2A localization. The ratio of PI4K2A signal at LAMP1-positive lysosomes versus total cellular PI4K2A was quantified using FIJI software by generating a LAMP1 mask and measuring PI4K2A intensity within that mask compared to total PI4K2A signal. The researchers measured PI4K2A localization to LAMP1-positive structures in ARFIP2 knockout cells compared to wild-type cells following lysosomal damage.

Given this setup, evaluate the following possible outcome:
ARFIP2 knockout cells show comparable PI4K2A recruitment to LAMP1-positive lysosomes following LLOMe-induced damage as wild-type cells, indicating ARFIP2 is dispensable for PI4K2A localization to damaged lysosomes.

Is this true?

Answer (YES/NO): NO